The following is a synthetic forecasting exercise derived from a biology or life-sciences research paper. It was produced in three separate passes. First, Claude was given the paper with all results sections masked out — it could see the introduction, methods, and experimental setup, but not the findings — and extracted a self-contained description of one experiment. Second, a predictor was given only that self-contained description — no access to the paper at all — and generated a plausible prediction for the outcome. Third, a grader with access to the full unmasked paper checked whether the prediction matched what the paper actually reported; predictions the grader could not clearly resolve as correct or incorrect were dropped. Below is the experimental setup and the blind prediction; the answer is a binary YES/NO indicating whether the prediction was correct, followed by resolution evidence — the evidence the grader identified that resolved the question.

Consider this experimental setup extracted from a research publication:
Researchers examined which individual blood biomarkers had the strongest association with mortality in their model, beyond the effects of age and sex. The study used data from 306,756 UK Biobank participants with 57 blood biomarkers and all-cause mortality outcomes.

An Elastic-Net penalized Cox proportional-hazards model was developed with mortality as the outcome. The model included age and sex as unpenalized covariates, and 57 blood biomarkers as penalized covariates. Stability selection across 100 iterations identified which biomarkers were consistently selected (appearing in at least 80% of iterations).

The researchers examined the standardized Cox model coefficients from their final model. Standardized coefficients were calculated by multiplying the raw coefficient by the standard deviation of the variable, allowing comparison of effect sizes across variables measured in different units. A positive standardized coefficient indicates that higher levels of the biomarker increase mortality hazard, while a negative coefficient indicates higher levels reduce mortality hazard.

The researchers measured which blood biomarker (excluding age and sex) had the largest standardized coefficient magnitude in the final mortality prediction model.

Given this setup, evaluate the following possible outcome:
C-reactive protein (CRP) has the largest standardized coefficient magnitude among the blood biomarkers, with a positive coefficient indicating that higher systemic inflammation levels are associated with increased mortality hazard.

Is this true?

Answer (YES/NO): NO